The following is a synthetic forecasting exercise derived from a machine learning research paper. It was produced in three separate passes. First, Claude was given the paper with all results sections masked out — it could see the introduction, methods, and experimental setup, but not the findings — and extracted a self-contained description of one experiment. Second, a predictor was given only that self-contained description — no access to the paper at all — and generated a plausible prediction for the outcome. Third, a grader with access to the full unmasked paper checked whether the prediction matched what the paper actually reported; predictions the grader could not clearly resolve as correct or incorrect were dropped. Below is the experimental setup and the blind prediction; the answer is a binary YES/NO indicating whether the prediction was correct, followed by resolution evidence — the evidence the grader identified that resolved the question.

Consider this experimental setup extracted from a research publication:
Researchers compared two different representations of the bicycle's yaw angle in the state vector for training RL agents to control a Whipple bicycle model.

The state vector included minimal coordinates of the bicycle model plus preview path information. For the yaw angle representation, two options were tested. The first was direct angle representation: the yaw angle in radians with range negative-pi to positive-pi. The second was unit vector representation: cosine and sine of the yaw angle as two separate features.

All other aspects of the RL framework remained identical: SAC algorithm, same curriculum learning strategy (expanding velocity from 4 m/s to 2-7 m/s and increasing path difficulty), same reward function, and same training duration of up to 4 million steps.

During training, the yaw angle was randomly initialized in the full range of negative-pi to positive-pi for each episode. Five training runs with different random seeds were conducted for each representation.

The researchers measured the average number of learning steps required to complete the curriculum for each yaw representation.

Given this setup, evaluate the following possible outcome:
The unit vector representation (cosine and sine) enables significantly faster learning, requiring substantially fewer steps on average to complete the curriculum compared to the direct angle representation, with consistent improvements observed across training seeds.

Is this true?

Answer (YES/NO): NO